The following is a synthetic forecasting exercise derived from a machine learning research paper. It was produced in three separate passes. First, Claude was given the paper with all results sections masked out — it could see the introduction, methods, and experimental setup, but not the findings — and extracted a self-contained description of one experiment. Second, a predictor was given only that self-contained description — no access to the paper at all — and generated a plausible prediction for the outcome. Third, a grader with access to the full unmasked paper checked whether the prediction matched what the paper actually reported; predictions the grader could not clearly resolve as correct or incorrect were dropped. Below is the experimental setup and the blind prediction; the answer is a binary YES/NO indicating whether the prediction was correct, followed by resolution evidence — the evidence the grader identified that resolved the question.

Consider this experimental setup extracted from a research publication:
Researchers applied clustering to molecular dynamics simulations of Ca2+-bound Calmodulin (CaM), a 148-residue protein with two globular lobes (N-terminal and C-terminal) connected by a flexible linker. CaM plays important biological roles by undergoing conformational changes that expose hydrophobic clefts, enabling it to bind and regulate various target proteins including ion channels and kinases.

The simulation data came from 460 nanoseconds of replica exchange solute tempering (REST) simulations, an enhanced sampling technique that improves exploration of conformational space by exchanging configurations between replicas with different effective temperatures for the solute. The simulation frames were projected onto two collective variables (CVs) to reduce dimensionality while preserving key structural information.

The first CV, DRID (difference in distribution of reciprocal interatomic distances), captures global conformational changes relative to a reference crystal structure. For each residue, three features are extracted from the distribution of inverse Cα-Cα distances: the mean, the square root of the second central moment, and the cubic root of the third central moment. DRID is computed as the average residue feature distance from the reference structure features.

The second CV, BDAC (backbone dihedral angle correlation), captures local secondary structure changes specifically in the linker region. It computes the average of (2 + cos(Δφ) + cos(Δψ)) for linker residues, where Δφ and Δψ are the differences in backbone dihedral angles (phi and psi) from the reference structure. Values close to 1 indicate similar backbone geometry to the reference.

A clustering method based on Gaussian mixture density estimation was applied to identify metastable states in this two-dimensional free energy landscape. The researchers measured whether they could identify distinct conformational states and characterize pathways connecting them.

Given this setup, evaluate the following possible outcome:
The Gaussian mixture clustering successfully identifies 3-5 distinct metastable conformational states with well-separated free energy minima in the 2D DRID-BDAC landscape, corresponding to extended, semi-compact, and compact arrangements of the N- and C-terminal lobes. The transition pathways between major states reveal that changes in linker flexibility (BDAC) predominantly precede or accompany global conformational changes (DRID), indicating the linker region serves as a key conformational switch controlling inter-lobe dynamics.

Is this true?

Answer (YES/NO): NO